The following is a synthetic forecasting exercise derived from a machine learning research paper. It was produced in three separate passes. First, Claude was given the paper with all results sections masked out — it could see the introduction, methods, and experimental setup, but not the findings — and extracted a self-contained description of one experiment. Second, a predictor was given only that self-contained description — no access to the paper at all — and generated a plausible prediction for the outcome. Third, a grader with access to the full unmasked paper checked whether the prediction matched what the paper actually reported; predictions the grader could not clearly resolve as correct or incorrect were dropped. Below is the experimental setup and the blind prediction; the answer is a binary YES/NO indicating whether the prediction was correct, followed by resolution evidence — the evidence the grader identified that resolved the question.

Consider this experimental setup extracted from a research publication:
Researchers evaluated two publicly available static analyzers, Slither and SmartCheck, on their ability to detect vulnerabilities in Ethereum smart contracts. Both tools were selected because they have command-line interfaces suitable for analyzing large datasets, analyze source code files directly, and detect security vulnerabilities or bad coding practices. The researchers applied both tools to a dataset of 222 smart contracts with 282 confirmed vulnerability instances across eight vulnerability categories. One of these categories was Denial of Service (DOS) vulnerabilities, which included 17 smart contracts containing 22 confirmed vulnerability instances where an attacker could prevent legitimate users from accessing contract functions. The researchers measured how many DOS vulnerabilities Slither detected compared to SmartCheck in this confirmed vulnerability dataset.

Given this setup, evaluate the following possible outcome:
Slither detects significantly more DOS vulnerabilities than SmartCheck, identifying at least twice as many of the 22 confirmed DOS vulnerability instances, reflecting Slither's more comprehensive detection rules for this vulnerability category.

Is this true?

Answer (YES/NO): NO